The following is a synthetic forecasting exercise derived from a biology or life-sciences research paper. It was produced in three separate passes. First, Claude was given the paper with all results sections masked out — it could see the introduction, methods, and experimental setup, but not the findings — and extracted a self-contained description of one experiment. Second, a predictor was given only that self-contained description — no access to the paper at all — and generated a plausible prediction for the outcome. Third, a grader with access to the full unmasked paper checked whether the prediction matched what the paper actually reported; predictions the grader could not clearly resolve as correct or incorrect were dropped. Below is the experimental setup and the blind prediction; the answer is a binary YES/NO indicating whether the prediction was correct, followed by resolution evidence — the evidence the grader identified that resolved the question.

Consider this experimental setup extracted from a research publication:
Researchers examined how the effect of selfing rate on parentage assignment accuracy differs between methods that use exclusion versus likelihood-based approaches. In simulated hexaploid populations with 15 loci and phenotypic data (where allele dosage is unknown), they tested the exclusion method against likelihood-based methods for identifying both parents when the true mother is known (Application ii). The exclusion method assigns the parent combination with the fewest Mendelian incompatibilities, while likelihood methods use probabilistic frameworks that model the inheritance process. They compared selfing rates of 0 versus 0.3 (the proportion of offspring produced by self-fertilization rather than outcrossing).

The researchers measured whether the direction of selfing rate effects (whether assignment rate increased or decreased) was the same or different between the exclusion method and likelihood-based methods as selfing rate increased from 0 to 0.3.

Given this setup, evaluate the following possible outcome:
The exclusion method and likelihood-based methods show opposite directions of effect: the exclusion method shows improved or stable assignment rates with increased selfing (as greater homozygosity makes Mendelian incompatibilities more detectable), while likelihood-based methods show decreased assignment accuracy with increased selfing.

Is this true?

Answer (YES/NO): NO